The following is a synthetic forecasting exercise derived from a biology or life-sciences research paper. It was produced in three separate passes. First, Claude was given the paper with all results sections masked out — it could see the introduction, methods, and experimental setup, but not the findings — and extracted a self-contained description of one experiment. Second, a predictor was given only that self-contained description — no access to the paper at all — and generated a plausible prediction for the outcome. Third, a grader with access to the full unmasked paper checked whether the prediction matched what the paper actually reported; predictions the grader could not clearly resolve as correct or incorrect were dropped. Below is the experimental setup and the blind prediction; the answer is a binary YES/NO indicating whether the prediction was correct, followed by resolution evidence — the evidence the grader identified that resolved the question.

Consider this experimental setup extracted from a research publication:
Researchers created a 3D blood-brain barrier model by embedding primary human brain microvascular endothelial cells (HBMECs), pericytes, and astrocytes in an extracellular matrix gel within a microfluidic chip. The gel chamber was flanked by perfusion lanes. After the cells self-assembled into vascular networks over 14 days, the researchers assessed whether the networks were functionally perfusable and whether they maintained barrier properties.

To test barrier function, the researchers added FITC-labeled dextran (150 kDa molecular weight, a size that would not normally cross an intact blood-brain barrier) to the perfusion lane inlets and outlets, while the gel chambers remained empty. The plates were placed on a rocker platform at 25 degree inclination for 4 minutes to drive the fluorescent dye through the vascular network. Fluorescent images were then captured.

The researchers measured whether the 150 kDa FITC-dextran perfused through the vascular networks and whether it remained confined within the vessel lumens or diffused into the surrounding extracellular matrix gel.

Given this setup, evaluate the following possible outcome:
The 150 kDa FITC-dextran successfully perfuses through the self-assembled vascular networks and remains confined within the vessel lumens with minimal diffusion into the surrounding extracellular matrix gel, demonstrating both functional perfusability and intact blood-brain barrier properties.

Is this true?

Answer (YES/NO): NO